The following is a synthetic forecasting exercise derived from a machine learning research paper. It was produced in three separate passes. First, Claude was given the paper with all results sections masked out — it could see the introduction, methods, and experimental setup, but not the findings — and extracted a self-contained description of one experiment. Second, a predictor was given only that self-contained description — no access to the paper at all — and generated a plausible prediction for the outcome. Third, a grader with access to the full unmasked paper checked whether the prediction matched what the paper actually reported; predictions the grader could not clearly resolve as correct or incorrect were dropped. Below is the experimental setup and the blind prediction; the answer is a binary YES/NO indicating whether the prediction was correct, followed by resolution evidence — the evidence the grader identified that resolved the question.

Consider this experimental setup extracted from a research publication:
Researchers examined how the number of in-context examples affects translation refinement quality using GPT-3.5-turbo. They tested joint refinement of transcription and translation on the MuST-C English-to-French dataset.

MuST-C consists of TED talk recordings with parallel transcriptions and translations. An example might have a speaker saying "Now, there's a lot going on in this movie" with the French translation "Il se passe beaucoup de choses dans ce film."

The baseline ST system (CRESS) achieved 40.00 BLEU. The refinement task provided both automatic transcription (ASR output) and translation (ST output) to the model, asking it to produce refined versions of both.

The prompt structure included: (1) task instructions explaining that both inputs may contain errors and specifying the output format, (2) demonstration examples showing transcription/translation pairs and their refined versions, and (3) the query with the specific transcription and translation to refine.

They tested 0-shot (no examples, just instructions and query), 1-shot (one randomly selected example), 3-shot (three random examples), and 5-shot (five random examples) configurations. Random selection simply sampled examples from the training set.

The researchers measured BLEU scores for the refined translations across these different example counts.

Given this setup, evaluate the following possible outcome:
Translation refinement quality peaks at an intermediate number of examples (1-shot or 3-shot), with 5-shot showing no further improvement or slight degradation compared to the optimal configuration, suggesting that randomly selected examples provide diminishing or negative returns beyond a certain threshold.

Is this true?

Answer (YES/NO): YES